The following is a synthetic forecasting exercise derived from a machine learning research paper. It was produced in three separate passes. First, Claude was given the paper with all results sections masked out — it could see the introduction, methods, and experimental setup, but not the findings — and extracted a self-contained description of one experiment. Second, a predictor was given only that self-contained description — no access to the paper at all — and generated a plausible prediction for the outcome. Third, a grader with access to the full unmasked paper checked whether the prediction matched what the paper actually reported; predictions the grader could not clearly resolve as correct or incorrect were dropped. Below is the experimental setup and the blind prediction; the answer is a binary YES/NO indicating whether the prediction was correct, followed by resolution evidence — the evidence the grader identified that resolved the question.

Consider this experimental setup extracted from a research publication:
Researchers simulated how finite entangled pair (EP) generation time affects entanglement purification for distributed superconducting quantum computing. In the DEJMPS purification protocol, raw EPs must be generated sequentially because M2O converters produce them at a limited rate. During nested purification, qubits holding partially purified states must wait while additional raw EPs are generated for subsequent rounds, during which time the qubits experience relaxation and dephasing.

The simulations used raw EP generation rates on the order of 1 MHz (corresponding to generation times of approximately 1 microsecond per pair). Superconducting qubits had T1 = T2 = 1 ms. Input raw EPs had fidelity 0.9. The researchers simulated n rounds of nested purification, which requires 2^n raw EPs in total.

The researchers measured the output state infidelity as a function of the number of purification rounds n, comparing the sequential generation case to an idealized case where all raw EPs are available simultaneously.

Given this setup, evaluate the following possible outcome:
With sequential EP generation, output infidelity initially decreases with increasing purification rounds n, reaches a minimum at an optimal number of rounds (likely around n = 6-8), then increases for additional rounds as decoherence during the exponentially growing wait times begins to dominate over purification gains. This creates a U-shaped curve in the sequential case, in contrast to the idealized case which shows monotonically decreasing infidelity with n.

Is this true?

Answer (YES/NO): NO